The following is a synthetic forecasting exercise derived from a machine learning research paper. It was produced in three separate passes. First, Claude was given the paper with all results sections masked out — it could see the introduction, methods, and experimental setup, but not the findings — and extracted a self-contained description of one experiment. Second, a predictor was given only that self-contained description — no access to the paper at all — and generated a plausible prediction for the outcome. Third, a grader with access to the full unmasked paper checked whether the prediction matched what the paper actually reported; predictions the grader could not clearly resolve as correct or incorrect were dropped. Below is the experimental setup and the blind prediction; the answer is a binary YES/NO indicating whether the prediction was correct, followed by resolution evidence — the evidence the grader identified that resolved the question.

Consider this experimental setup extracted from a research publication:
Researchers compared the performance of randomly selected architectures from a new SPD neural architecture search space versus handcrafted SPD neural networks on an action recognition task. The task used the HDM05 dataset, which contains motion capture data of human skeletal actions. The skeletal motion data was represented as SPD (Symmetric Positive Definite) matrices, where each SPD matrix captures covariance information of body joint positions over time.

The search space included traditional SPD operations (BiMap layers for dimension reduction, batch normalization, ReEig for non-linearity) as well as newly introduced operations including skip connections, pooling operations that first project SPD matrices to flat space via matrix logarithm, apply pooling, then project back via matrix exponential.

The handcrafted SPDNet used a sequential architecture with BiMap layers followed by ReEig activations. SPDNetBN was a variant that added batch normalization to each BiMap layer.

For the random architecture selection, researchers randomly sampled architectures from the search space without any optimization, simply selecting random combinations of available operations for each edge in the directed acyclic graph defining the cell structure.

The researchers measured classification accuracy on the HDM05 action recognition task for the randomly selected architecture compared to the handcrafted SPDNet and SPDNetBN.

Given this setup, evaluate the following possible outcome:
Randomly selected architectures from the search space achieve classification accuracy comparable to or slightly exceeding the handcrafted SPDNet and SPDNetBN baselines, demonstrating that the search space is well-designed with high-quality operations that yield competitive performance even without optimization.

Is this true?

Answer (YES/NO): YES